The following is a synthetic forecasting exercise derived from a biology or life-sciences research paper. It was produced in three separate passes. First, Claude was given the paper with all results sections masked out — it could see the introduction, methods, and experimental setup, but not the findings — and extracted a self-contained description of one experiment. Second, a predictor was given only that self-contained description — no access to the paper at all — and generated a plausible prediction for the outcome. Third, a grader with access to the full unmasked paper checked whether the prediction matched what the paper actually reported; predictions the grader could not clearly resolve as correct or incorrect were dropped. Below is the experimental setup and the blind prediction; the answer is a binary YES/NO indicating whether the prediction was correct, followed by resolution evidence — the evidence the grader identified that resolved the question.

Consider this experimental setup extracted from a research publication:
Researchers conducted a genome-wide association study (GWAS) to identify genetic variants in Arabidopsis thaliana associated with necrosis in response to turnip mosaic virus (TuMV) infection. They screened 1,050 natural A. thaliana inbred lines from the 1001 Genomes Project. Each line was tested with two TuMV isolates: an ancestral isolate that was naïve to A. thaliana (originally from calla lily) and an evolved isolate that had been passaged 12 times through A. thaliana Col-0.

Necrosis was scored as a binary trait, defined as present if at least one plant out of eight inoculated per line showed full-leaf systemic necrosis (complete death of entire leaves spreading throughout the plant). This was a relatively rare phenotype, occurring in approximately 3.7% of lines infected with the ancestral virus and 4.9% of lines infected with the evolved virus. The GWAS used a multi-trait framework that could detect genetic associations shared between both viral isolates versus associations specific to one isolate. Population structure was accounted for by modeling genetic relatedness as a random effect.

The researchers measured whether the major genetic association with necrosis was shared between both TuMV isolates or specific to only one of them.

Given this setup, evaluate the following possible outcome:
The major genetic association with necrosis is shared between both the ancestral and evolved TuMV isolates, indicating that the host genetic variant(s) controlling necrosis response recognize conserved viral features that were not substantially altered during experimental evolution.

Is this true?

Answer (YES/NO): YES